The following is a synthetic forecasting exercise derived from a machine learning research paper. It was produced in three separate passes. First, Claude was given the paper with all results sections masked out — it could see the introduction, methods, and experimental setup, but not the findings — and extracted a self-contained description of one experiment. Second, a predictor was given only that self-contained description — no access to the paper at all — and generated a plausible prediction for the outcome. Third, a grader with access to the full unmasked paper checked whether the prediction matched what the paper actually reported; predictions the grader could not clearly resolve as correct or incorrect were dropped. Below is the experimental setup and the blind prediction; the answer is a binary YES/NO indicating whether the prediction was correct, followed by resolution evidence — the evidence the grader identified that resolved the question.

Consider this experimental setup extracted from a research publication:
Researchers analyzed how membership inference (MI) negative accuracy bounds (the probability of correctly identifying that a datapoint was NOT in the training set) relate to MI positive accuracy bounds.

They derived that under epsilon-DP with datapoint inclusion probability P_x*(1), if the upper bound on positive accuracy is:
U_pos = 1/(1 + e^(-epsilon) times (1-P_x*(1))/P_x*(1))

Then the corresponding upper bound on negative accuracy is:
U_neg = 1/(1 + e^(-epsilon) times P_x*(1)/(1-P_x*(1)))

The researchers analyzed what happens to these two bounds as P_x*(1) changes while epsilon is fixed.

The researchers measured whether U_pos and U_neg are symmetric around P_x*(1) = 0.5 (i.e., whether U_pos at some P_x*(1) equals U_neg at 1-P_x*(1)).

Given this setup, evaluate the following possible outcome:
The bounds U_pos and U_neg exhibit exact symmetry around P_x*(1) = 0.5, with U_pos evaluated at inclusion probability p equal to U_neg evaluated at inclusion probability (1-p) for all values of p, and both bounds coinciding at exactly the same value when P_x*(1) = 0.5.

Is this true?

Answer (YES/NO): YES